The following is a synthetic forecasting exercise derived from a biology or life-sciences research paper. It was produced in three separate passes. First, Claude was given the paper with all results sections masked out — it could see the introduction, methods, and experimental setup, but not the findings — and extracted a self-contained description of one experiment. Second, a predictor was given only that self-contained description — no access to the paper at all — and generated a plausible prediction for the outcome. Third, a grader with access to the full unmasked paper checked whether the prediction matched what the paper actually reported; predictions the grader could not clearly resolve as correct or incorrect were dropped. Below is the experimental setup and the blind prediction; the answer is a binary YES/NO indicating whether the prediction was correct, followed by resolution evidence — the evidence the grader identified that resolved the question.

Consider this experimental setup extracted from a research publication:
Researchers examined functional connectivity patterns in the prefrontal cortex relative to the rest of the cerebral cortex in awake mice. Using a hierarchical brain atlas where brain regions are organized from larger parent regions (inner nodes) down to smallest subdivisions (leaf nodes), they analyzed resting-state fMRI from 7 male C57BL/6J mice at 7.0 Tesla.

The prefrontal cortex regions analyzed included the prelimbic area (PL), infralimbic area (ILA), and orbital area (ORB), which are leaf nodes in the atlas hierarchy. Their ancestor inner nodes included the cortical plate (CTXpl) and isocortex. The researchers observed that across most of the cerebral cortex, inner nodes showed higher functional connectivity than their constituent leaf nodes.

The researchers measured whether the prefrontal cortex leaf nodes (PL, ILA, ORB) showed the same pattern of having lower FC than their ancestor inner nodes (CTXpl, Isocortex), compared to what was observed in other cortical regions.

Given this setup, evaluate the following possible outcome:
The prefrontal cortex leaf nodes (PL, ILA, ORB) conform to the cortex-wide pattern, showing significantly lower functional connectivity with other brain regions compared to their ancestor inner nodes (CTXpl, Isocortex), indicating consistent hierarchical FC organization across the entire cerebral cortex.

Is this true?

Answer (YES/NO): NO